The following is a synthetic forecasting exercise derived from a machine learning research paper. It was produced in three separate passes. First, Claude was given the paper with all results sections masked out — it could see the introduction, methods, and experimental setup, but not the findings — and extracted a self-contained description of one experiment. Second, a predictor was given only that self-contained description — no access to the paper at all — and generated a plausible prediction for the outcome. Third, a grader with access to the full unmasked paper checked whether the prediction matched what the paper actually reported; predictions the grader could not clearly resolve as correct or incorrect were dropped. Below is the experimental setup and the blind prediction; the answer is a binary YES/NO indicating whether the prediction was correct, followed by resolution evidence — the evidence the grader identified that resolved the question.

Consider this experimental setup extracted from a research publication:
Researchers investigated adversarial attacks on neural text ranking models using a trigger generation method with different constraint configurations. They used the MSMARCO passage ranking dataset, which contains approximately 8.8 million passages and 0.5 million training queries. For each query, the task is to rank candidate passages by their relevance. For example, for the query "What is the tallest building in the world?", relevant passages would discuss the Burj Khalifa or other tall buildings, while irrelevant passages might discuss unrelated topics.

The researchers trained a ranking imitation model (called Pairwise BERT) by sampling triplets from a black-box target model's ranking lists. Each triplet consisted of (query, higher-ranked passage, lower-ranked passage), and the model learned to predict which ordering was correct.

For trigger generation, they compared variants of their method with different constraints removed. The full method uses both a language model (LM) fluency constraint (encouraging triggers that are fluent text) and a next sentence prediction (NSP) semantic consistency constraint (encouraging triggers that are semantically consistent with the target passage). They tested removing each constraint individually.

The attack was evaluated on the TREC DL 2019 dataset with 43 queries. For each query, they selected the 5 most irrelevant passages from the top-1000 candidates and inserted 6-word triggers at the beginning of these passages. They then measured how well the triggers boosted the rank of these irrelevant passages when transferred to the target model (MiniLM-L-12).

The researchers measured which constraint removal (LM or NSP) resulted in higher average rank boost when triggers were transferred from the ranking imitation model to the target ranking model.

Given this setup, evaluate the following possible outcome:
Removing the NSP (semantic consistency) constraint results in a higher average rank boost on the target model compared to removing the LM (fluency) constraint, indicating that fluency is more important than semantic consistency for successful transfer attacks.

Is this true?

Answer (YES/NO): YES